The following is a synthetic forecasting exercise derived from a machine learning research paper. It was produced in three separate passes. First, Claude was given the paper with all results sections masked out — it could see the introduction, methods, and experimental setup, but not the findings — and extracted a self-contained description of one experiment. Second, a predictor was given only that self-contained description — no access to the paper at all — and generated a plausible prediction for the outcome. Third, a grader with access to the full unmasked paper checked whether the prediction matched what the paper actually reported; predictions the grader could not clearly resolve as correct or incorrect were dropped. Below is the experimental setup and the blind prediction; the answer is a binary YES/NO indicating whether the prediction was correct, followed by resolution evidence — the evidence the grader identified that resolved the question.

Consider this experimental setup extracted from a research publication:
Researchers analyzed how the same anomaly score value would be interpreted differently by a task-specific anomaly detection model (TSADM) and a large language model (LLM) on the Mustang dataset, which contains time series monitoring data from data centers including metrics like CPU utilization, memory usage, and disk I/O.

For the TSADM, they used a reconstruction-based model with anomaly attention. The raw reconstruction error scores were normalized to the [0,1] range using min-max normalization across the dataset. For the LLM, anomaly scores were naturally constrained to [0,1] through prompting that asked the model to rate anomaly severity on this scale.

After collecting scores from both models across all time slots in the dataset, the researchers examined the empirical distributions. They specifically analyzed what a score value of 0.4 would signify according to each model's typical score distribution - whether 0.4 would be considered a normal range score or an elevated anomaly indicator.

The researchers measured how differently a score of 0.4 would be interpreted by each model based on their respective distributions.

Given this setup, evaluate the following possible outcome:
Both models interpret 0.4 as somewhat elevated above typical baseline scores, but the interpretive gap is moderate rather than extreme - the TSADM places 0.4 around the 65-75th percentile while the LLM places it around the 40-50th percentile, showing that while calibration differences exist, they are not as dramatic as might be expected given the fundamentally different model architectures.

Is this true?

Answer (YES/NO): NO